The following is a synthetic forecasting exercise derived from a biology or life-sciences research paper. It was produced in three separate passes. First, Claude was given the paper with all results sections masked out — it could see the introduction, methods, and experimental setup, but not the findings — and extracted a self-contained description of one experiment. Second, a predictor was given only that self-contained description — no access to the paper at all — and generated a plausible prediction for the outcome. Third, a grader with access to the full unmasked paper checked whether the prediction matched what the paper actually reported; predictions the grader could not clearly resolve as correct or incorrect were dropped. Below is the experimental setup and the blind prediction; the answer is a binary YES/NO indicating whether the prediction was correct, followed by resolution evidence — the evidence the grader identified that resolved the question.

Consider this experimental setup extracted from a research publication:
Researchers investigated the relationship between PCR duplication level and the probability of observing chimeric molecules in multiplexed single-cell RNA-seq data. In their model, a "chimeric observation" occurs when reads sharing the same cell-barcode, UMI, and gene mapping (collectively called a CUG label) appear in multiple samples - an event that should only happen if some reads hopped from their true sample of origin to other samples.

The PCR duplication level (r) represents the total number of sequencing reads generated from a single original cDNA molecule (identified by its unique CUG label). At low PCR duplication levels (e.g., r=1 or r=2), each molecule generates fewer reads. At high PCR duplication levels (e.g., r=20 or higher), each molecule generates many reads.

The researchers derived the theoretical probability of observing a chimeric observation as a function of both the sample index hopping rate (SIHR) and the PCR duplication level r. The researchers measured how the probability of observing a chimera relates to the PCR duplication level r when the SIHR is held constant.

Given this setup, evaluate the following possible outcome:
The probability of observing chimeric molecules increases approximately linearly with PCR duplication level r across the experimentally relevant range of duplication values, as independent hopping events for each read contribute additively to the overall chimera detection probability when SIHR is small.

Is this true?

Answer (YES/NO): NO